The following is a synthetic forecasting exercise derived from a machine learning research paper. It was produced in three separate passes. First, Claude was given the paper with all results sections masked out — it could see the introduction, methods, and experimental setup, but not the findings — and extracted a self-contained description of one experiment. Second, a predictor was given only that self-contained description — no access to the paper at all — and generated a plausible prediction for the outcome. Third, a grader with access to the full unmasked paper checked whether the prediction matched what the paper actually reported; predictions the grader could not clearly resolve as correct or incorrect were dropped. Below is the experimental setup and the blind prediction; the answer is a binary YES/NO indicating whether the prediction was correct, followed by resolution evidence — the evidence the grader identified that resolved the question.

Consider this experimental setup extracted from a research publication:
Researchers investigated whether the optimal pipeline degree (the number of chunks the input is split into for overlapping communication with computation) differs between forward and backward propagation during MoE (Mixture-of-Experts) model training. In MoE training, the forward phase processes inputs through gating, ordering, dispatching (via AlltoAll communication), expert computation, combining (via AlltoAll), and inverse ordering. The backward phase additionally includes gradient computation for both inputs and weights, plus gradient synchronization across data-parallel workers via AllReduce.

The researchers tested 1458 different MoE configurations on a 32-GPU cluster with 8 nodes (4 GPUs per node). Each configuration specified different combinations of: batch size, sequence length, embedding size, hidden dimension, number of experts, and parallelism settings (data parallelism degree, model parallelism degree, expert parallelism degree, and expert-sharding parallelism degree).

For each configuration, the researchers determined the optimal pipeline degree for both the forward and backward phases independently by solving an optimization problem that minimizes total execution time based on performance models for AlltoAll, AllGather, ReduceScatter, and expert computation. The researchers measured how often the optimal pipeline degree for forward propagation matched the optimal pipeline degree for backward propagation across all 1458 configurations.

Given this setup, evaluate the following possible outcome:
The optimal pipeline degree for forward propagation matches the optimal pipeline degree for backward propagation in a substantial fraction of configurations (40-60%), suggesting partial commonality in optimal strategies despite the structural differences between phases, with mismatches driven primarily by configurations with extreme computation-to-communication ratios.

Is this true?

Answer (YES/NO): NO